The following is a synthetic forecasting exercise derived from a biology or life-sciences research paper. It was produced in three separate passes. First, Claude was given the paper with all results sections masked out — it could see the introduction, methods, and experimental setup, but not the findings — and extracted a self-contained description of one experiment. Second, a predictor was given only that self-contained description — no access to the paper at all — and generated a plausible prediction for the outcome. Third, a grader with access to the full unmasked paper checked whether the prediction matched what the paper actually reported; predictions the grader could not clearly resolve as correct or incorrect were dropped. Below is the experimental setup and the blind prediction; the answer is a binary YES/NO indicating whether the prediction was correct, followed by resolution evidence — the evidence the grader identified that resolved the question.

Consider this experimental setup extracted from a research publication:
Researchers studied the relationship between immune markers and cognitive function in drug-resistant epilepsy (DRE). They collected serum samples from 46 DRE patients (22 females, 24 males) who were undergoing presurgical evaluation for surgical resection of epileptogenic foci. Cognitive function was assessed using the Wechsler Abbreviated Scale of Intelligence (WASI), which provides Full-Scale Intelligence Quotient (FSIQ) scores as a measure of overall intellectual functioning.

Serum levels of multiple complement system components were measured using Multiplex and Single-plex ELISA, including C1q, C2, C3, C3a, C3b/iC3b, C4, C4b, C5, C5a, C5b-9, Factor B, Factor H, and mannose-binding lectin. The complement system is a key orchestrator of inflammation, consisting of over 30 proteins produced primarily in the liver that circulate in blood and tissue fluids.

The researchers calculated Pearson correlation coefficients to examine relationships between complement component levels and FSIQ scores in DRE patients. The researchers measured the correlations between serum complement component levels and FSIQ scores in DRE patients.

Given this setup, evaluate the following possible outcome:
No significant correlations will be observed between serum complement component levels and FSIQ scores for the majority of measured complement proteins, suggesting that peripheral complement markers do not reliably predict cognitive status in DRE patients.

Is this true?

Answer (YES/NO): YES